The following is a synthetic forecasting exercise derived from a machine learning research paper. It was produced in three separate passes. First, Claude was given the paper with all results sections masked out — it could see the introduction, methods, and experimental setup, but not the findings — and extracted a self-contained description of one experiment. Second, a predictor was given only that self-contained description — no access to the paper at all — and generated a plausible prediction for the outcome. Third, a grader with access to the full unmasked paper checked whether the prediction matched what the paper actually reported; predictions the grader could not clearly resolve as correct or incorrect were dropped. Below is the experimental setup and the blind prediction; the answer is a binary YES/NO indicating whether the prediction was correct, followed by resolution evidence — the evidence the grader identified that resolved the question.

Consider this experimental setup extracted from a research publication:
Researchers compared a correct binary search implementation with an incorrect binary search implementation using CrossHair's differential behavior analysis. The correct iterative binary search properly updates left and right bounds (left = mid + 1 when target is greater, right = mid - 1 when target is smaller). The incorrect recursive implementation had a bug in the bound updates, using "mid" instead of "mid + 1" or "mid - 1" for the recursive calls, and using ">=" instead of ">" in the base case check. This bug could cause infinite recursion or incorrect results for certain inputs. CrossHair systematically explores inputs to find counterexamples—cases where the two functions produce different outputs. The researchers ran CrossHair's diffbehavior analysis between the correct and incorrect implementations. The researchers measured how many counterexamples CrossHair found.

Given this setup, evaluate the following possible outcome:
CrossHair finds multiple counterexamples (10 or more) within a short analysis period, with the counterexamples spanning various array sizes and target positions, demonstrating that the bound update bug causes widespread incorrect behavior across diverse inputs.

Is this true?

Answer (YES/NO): NO